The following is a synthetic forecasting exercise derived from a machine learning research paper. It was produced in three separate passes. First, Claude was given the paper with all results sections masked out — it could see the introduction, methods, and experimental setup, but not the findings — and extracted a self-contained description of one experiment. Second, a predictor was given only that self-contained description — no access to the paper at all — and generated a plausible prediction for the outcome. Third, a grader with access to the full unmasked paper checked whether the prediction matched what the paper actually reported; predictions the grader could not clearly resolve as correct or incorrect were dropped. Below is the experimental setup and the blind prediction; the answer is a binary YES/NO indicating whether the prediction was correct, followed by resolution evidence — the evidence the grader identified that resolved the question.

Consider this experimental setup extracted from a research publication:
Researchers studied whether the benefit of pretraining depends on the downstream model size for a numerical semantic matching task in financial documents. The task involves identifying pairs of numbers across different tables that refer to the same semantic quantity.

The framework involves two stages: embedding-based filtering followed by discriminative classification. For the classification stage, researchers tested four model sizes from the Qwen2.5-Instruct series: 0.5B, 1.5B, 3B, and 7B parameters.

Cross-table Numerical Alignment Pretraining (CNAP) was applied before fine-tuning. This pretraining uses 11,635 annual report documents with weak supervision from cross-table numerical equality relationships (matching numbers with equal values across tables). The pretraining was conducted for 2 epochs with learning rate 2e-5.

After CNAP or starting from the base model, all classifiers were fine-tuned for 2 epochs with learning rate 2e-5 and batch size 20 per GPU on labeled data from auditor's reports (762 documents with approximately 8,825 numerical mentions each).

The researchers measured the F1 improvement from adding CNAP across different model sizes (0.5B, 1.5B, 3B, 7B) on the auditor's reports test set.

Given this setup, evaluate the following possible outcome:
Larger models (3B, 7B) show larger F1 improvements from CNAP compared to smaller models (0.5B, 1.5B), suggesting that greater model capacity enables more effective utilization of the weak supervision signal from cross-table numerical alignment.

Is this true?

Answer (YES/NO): NO